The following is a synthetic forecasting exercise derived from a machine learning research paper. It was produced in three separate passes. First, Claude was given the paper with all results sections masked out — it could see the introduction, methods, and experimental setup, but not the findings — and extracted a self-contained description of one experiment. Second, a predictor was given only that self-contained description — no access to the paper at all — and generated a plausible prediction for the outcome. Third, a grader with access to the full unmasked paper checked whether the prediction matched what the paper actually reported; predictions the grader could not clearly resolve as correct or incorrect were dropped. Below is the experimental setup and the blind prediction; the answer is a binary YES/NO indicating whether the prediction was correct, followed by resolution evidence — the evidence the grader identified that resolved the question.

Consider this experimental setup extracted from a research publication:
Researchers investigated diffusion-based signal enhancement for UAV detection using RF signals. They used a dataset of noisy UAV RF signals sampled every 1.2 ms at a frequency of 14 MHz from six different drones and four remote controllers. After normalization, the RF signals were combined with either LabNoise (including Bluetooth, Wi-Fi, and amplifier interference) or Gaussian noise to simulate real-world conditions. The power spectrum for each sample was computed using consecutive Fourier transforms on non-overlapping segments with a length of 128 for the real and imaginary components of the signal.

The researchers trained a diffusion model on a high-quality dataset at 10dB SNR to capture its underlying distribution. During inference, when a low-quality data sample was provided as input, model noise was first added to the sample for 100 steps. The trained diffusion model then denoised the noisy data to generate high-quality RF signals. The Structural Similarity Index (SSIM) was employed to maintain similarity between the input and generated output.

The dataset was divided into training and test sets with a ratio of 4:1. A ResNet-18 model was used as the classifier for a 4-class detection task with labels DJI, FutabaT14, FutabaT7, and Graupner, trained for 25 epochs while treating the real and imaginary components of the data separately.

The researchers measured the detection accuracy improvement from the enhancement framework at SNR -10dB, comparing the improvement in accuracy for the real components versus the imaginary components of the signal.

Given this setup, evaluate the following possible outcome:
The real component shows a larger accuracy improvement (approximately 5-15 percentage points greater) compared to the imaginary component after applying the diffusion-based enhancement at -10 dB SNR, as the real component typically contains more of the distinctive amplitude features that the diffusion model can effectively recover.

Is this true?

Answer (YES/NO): NO